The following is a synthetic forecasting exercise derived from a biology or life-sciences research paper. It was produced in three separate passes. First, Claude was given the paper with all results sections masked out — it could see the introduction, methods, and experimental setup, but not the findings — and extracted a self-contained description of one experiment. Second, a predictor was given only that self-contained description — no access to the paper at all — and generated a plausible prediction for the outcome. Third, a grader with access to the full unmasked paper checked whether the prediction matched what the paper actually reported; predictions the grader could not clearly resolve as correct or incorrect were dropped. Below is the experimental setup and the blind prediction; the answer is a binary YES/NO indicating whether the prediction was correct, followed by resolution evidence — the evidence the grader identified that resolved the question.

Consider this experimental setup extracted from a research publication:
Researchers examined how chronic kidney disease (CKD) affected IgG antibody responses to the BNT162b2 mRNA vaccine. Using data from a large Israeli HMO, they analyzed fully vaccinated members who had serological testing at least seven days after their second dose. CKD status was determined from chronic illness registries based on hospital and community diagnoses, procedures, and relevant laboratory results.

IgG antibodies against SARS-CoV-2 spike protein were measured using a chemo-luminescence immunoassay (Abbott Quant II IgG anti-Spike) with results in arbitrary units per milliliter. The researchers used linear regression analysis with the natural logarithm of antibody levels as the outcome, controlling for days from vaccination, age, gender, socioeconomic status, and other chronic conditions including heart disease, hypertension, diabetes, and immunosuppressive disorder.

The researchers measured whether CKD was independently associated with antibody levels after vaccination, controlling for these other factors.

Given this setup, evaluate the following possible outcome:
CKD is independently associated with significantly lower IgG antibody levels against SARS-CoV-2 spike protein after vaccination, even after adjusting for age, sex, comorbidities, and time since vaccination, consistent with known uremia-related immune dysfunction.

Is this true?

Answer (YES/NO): YES